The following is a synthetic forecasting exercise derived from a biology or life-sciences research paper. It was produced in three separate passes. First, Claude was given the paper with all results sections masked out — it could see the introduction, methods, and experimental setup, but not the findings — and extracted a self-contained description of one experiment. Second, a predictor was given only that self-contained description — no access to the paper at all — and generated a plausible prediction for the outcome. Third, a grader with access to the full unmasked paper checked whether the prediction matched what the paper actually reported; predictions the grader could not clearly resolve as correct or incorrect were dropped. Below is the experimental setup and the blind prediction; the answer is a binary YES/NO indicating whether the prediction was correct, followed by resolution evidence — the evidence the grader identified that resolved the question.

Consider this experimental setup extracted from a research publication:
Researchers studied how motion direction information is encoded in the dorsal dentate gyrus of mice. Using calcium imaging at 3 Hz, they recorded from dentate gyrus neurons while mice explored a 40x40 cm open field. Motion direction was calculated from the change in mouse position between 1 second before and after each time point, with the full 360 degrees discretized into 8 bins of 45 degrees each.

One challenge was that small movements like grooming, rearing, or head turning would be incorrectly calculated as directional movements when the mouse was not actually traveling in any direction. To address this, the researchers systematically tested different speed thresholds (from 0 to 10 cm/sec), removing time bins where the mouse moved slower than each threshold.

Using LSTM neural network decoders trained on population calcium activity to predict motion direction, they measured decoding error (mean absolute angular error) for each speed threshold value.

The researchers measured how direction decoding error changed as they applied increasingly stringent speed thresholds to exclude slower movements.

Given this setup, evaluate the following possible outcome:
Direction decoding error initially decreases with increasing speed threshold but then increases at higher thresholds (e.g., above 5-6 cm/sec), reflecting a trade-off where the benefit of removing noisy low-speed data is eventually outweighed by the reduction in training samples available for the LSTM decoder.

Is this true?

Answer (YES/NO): NO